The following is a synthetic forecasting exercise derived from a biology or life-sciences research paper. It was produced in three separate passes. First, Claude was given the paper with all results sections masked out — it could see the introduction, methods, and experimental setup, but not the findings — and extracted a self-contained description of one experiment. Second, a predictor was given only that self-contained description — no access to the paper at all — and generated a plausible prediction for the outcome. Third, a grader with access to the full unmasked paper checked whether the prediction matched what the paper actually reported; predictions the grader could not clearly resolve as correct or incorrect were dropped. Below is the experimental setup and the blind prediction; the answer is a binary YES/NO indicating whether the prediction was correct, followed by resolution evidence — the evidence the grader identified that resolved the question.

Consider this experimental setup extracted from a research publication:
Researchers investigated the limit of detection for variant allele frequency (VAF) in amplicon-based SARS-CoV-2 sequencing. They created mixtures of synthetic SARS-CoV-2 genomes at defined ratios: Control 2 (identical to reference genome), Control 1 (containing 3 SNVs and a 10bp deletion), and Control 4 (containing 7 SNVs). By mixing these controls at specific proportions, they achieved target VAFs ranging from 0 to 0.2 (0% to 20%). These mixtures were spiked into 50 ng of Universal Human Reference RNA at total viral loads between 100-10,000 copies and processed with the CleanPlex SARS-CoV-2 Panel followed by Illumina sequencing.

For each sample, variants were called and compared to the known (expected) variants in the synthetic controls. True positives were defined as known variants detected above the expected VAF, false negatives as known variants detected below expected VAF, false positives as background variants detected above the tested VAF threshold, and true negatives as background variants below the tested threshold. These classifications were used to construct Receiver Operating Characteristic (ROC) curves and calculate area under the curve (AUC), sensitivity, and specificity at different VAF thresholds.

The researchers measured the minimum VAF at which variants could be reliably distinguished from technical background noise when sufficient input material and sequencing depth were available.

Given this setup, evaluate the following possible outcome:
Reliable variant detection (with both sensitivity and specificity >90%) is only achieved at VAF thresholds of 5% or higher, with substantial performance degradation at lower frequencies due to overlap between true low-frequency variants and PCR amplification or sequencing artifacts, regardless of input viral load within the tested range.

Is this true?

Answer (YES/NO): NO